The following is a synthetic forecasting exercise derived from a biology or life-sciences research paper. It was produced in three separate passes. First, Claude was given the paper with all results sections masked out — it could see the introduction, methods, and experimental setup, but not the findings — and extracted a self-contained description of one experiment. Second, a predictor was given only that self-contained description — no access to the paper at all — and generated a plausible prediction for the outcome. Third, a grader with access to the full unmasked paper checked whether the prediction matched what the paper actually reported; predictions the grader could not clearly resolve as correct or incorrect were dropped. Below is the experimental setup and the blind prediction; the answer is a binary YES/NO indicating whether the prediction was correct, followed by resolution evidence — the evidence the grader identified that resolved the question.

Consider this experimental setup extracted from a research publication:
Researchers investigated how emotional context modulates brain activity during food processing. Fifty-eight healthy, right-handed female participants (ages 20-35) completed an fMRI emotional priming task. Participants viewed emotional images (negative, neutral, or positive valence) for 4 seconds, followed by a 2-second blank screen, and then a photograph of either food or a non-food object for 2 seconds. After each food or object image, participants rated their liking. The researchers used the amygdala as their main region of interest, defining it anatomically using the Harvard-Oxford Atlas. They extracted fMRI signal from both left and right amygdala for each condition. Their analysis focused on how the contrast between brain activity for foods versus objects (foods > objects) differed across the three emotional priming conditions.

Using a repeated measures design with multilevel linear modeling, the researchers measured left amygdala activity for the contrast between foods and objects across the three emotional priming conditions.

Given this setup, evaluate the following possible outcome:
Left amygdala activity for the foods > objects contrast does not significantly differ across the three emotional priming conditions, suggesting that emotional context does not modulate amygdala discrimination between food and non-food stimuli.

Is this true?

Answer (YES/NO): NO